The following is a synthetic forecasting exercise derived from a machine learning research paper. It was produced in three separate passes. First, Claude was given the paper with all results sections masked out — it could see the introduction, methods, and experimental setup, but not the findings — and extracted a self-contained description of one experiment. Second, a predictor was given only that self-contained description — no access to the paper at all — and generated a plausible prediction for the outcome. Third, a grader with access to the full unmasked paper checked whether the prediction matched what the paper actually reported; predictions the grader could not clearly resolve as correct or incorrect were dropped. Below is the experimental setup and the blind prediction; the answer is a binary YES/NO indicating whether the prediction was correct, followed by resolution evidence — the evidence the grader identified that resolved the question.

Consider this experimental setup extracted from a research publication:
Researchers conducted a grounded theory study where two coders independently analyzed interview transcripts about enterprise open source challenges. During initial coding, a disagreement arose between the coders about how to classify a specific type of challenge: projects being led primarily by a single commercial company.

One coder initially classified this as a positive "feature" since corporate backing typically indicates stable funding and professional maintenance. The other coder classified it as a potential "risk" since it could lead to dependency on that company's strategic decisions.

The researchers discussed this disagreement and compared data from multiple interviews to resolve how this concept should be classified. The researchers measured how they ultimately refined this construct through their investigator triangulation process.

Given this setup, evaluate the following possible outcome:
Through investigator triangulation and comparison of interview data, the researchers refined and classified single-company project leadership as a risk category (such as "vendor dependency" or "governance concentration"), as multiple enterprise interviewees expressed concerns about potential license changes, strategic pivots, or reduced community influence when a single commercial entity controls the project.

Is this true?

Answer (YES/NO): NO